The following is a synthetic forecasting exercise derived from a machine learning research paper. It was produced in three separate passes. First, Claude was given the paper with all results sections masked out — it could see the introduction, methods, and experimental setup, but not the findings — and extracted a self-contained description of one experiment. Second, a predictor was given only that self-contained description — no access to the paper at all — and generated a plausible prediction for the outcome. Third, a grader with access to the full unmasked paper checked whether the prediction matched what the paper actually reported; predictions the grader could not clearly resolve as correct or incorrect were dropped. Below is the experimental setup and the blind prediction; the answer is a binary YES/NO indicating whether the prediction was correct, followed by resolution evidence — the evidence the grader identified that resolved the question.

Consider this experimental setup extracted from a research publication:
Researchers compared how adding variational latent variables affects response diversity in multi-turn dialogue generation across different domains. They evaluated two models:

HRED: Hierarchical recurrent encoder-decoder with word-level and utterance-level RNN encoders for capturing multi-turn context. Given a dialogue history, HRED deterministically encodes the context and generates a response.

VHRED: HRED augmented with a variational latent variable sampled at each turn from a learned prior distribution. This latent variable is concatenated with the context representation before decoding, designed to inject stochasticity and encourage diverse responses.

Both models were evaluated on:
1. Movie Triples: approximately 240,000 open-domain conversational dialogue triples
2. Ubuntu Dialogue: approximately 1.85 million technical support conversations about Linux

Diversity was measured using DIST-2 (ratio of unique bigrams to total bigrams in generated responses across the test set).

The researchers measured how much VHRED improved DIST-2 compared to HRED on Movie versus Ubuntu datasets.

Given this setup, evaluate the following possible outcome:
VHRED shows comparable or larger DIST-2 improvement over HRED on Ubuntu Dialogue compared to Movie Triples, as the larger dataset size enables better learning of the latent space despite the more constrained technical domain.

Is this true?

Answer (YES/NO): NO